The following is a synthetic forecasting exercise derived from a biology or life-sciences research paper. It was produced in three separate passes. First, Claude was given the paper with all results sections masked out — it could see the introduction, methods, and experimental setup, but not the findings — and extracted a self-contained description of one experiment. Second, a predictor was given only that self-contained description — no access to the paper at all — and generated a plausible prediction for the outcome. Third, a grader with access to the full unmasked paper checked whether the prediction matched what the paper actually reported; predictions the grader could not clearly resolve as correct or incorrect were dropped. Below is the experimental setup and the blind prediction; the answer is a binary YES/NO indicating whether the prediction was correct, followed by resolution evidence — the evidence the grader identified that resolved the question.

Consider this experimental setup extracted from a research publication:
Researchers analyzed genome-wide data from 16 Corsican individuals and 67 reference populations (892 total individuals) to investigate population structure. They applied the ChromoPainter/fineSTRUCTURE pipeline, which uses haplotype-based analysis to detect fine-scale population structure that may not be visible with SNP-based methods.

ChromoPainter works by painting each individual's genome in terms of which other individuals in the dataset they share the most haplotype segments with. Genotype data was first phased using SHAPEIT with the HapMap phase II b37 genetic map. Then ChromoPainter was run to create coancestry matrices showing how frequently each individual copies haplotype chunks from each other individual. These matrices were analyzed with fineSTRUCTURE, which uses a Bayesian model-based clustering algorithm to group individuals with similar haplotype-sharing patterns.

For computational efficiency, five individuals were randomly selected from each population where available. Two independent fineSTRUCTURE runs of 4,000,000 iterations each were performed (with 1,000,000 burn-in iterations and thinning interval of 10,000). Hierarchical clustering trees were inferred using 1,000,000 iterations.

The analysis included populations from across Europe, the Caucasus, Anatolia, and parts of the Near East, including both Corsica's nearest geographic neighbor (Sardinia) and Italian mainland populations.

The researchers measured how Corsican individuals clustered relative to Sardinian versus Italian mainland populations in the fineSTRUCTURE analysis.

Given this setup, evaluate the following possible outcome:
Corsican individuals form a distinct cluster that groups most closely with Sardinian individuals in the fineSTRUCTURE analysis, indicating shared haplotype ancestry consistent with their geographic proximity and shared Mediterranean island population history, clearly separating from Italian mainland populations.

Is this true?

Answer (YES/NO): NO